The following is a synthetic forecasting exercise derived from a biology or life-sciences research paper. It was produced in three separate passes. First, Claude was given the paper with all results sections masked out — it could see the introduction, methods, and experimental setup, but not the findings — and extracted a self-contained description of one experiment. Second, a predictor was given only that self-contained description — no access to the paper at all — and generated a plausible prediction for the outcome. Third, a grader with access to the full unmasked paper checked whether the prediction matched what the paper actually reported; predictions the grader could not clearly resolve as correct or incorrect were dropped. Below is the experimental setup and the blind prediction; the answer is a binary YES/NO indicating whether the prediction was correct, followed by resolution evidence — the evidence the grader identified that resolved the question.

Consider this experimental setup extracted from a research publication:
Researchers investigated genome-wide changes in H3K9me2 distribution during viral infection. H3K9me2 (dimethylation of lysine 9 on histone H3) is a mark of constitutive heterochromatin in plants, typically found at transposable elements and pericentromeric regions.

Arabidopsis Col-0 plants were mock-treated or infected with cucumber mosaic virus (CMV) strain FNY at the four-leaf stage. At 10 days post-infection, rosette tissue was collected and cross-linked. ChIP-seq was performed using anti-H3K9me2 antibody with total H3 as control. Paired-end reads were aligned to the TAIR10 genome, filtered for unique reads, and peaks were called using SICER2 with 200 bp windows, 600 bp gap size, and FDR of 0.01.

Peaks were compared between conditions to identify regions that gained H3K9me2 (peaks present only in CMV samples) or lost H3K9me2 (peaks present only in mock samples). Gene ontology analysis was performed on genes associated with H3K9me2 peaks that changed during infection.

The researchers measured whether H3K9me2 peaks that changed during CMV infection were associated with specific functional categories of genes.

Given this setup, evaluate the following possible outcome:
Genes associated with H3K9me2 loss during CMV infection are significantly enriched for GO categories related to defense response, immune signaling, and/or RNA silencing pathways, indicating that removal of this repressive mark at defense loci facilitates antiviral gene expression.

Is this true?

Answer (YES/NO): NO